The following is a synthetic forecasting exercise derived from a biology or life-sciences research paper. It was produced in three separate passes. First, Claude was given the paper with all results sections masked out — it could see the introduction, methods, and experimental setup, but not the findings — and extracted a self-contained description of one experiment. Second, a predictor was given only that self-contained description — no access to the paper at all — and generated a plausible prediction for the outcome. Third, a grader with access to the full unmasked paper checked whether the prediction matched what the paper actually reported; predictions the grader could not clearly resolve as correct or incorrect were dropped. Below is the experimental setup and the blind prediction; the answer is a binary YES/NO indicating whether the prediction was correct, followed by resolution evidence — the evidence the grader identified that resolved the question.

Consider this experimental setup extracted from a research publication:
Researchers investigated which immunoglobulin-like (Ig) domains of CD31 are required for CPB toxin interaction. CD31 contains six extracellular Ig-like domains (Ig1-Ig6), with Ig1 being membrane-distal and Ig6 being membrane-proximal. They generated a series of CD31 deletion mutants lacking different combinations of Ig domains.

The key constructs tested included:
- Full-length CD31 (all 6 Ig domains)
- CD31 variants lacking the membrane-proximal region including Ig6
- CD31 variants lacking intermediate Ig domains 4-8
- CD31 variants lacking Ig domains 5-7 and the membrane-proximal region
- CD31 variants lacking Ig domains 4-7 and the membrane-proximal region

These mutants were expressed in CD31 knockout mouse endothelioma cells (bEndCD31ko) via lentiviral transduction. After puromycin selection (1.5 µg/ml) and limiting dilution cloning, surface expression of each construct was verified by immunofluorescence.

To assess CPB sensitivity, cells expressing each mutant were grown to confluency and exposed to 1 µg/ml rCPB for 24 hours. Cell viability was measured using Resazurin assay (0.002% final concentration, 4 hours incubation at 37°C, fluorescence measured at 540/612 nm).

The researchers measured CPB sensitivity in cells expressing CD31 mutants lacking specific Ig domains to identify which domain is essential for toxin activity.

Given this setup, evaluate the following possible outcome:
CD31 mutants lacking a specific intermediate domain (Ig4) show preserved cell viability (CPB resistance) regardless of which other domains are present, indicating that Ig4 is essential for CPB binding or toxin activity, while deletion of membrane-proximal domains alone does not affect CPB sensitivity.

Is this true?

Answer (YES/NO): NO